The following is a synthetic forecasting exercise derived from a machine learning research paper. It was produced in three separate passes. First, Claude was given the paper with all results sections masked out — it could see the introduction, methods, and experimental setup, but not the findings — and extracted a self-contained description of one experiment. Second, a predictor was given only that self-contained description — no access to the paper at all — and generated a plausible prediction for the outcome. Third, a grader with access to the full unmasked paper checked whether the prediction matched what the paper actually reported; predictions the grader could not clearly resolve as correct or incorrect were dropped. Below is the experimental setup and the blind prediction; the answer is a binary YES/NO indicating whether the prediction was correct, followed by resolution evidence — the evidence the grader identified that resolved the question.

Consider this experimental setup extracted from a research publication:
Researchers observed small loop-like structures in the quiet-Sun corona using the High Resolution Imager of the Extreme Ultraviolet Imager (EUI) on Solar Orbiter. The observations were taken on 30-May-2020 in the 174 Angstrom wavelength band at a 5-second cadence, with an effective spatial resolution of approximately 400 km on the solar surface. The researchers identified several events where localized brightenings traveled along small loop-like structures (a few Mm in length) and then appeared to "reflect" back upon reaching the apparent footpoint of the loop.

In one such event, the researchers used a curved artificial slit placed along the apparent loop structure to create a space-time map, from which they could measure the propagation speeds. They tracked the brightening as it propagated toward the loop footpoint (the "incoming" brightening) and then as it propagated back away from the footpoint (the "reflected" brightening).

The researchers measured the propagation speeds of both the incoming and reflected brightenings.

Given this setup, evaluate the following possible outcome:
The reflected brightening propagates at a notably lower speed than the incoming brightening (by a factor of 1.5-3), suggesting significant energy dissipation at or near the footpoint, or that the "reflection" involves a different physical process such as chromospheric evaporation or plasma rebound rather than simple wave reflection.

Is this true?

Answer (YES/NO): NO